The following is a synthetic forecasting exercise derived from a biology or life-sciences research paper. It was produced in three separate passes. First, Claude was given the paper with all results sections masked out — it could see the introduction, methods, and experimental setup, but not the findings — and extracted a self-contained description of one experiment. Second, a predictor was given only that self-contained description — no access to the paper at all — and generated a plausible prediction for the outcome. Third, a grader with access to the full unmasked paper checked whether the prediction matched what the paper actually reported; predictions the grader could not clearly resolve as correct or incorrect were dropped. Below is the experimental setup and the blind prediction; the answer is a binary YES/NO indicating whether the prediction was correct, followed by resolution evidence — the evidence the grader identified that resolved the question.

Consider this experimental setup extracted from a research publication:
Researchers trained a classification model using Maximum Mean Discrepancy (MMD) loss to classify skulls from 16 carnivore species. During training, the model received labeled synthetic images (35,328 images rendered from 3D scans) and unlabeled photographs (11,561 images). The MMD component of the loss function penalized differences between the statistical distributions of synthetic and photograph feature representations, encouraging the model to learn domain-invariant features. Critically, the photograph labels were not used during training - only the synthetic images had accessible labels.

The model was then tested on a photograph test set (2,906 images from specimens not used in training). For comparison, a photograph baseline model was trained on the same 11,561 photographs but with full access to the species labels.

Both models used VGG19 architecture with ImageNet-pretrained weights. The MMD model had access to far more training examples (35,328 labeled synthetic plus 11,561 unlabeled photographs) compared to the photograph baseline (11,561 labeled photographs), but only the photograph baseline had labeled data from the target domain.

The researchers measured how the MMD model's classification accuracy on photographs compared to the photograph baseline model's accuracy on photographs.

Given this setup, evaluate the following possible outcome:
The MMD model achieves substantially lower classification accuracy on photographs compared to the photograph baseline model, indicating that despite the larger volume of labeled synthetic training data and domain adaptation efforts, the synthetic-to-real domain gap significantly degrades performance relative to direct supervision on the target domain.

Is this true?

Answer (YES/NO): YES